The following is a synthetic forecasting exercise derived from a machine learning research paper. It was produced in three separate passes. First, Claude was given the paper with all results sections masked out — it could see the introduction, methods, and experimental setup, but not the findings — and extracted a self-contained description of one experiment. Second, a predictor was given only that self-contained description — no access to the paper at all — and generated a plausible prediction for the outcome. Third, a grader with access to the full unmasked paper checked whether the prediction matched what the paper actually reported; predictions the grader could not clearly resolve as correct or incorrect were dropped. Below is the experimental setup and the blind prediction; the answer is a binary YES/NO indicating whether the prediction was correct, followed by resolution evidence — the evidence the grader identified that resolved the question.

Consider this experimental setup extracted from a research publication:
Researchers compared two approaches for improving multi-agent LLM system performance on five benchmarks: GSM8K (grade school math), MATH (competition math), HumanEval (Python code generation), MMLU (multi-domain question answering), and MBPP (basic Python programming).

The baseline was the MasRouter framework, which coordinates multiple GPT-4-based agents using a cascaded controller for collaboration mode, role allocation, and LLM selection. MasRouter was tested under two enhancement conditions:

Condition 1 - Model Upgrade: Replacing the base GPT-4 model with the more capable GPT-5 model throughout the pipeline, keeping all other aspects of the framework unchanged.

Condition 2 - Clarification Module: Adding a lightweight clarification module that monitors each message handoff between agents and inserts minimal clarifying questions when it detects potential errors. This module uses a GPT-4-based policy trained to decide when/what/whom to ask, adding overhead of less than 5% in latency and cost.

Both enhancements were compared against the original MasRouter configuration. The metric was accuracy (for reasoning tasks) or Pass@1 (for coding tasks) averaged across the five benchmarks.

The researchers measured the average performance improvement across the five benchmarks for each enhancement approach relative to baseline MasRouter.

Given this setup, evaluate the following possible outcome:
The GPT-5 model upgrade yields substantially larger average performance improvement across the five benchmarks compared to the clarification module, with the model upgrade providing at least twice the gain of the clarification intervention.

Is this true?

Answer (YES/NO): YES